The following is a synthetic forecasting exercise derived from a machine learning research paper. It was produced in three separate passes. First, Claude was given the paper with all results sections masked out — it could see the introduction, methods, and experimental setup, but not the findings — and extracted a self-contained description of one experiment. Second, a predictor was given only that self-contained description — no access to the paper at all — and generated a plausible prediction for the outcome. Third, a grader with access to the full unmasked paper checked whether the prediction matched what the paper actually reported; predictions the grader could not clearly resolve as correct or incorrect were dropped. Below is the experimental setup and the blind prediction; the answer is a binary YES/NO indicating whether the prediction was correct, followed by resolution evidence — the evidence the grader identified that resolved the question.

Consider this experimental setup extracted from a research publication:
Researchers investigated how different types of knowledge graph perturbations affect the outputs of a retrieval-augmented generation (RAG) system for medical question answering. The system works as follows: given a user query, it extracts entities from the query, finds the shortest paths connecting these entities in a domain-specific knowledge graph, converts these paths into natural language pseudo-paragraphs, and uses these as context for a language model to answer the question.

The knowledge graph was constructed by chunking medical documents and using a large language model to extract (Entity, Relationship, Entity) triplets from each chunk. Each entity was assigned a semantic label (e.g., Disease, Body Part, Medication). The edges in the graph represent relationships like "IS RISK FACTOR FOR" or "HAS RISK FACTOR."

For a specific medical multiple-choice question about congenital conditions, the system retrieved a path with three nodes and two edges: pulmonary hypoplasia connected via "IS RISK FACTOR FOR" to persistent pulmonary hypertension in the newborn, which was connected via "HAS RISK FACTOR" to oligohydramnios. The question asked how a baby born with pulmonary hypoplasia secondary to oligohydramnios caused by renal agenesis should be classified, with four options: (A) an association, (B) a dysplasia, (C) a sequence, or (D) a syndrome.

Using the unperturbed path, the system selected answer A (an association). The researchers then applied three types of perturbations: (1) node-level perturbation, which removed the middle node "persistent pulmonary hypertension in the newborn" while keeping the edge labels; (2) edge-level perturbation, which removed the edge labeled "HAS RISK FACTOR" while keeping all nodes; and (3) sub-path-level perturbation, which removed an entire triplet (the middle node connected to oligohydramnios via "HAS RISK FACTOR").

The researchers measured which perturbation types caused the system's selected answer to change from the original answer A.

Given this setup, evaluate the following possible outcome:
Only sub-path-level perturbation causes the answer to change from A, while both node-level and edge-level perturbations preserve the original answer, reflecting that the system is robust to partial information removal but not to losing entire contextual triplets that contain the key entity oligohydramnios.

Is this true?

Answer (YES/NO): NO